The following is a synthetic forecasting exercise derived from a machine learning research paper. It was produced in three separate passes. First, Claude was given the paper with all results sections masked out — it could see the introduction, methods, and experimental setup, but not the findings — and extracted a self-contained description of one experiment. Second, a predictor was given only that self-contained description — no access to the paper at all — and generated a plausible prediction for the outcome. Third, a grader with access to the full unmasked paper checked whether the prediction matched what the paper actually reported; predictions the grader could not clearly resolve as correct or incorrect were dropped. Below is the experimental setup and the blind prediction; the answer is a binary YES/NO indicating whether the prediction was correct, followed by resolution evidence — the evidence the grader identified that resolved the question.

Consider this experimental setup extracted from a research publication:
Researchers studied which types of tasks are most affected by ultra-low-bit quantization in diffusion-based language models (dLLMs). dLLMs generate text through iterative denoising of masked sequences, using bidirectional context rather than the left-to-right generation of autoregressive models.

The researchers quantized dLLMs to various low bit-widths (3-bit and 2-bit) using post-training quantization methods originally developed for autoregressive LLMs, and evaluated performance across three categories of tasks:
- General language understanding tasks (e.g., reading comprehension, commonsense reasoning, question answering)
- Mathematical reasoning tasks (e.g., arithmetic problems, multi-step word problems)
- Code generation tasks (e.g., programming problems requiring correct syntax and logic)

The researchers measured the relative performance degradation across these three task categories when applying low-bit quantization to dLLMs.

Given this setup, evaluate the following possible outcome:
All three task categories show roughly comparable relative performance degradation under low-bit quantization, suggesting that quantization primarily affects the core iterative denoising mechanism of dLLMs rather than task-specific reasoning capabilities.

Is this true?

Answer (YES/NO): NO